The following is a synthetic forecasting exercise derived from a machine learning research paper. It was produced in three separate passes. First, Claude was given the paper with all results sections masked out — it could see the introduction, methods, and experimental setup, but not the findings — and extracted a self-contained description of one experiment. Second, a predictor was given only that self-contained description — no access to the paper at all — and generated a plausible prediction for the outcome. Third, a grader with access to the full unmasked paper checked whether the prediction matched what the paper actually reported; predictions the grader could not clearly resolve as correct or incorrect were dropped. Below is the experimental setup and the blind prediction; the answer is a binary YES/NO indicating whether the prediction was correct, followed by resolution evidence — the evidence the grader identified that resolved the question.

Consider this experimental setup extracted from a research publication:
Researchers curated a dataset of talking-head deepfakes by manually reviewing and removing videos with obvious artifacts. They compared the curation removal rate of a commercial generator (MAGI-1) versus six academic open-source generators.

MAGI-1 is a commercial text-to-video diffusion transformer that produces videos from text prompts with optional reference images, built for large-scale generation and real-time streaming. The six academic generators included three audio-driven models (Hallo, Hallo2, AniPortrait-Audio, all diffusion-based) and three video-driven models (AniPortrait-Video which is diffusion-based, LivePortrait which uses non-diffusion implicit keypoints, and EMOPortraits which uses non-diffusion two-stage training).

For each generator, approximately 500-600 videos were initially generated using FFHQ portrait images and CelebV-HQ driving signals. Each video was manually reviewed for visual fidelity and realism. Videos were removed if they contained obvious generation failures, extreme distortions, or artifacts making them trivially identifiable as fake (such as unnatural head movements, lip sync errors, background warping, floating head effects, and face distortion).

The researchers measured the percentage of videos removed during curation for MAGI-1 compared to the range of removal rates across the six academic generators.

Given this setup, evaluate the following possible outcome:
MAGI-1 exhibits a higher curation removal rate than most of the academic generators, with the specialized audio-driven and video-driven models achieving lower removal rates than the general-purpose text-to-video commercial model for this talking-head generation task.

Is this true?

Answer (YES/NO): NO